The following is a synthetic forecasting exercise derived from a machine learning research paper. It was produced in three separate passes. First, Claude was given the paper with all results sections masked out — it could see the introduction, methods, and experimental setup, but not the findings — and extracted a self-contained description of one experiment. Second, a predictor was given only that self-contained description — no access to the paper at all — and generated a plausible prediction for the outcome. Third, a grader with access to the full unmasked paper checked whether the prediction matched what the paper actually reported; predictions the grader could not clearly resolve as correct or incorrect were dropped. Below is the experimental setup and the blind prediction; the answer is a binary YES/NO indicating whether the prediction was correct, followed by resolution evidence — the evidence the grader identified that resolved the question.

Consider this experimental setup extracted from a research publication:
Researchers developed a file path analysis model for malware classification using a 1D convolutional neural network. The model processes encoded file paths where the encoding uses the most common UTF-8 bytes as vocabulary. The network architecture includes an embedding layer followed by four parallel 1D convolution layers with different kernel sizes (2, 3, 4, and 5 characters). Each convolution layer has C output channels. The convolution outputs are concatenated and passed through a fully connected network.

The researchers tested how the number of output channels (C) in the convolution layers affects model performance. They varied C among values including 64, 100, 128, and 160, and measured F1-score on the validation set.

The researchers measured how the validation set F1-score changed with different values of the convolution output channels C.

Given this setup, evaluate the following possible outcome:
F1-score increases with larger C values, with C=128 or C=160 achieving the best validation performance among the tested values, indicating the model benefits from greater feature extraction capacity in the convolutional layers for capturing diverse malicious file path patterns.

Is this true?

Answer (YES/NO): NO